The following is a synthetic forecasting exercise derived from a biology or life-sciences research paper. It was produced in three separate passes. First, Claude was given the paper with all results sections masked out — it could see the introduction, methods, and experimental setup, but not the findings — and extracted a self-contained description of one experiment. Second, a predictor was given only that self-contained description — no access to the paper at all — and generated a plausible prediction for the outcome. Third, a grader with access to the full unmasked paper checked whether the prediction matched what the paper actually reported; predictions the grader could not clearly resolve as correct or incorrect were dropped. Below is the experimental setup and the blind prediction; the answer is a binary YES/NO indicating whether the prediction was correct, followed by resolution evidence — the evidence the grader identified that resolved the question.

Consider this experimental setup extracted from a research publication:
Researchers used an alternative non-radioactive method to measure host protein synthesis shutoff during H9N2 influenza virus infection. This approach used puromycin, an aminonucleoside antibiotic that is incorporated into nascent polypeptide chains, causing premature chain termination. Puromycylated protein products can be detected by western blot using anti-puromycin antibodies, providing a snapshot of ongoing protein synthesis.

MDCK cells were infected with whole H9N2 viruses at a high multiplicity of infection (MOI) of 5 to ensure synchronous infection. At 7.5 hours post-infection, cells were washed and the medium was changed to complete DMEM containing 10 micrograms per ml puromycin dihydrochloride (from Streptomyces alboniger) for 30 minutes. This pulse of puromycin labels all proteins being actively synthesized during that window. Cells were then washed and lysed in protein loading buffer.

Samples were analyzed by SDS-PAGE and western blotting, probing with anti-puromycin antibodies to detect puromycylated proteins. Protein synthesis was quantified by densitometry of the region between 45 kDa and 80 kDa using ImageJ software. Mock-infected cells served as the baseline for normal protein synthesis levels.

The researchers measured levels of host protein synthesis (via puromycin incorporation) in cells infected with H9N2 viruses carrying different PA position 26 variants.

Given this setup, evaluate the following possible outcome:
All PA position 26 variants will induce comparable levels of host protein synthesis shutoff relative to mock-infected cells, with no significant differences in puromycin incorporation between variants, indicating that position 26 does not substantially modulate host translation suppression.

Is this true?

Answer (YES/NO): NO